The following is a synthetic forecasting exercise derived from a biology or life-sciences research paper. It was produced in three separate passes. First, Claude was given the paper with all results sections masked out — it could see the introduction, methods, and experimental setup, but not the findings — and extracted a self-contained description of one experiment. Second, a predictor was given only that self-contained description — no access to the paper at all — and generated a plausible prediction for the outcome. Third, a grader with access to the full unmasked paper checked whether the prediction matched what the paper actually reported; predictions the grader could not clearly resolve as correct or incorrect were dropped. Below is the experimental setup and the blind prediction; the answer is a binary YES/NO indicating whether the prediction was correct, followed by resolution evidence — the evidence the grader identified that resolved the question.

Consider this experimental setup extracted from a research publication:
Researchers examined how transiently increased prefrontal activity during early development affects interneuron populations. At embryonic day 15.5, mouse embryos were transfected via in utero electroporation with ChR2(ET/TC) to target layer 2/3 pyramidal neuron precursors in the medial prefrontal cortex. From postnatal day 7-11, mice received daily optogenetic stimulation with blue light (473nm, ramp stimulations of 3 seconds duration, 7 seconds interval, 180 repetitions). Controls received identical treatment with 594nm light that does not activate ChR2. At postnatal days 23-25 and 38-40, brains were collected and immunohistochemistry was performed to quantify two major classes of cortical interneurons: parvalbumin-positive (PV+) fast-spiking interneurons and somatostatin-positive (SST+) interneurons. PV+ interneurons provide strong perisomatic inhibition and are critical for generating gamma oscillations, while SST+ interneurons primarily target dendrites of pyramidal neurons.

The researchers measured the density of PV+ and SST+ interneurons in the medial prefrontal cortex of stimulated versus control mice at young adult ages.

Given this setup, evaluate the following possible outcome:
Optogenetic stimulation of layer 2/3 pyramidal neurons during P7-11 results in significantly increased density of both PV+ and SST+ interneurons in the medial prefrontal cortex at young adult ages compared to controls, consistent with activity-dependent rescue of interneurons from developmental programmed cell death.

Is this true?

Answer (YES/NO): NO